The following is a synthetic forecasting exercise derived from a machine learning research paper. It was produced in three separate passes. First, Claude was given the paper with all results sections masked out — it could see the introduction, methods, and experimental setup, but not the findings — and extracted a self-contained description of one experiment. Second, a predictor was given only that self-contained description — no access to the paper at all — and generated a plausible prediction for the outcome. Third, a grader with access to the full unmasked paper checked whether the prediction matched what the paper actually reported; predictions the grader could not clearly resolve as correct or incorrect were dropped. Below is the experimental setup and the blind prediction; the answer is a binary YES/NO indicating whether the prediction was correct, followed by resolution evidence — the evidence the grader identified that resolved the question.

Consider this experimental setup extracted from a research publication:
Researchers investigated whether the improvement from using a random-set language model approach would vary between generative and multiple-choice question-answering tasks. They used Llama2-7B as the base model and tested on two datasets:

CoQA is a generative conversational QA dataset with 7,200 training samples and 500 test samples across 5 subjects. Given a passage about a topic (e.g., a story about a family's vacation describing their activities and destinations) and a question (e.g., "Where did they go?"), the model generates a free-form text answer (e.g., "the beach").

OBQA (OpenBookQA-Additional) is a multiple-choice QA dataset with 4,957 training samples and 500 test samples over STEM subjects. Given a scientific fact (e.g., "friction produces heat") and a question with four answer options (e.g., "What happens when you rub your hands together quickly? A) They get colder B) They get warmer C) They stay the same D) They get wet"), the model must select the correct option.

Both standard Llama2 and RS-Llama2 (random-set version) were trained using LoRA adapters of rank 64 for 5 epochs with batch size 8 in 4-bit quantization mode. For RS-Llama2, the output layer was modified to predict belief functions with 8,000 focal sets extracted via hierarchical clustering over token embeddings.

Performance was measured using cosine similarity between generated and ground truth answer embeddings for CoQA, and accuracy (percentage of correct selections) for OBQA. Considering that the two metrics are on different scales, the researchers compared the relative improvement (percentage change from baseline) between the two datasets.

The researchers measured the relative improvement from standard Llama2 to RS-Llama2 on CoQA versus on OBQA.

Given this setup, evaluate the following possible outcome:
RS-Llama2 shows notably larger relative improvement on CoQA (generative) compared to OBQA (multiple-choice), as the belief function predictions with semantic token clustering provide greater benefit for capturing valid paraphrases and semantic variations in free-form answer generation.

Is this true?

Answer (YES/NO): NO